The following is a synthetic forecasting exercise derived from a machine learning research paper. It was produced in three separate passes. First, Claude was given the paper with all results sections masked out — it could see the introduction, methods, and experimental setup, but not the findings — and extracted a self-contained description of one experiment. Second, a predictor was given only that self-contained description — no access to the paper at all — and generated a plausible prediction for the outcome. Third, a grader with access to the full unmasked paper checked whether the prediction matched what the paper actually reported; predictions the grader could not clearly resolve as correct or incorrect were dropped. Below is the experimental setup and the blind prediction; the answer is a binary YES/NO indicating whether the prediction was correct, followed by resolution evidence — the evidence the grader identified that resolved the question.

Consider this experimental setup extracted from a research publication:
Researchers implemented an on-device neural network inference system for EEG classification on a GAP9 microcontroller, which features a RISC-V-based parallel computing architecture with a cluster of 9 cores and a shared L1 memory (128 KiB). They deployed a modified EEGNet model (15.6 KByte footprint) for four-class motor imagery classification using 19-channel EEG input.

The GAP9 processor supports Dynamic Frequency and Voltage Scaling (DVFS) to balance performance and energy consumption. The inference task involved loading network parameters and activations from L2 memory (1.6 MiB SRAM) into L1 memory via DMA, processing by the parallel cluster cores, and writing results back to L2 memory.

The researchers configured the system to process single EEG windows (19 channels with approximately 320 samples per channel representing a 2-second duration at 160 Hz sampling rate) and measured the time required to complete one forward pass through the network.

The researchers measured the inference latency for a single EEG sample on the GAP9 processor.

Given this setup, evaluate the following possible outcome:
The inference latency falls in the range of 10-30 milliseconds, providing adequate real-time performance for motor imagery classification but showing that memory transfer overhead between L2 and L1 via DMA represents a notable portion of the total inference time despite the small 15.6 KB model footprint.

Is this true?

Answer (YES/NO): NO